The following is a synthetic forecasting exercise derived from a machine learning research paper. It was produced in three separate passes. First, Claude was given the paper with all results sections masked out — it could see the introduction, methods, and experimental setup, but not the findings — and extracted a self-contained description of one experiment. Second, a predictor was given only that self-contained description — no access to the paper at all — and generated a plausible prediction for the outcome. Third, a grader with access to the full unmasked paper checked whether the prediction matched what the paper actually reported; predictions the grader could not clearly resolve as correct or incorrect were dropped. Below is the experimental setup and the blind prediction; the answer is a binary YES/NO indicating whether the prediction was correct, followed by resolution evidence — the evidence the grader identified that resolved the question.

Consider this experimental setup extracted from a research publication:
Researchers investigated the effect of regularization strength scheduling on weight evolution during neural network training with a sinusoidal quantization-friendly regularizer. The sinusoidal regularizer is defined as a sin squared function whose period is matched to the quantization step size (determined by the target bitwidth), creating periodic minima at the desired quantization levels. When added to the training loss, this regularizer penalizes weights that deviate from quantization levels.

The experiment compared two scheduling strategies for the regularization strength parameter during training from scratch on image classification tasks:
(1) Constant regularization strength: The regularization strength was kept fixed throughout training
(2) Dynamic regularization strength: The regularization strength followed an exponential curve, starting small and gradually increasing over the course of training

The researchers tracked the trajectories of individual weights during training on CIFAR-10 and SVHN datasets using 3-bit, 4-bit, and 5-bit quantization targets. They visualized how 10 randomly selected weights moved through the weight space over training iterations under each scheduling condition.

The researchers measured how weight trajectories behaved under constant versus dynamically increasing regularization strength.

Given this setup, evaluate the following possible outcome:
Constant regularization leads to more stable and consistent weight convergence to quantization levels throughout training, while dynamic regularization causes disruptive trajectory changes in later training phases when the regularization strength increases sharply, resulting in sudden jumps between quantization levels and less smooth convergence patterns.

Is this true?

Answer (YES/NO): NO